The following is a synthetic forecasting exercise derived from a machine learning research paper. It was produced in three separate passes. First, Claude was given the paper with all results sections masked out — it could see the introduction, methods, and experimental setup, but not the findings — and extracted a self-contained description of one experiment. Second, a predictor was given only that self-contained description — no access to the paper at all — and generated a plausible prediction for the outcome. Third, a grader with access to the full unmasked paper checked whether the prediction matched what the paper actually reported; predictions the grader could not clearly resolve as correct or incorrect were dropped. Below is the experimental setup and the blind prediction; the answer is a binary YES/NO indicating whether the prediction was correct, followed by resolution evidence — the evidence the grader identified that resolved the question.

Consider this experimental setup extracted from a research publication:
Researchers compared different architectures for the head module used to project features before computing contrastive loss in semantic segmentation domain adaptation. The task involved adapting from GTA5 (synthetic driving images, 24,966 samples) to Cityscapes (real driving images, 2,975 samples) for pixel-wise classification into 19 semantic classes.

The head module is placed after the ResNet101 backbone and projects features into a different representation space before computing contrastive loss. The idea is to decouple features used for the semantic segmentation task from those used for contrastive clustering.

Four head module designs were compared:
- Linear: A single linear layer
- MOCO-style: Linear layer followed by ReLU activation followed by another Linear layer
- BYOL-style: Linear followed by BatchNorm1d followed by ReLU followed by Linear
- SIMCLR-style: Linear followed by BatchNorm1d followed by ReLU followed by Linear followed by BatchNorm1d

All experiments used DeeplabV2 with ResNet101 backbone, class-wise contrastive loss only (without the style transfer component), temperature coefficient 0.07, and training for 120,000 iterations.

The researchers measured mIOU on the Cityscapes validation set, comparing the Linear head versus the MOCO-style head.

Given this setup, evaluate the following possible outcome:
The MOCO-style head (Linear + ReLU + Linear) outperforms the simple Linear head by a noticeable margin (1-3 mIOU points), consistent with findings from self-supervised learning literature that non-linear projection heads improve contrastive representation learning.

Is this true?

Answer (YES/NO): YES